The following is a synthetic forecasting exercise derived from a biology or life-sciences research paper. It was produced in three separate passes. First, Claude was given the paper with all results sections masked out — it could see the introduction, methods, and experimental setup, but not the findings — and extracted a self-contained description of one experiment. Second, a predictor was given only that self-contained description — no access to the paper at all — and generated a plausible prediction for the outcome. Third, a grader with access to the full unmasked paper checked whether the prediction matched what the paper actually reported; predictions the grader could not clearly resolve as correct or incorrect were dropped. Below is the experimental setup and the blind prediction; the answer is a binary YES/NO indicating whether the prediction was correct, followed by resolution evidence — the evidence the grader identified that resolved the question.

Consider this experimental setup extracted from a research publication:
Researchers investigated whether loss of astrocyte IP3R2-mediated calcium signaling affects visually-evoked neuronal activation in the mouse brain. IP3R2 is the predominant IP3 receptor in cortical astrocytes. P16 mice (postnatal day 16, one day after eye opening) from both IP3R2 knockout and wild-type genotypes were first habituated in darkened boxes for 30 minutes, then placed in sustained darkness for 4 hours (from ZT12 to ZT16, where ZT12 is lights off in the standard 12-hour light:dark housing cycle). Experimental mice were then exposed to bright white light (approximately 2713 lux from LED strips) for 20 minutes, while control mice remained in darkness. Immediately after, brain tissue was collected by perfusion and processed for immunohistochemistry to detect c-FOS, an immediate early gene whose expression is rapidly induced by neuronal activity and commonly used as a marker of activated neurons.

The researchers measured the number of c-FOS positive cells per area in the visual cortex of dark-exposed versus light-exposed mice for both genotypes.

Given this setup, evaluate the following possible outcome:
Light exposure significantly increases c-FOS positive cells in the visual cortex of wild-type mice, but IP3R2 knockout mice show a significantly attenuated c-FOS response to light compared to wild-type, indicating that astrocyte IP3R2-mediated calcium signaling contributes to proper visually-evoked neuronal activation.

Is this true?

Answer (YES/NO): YES